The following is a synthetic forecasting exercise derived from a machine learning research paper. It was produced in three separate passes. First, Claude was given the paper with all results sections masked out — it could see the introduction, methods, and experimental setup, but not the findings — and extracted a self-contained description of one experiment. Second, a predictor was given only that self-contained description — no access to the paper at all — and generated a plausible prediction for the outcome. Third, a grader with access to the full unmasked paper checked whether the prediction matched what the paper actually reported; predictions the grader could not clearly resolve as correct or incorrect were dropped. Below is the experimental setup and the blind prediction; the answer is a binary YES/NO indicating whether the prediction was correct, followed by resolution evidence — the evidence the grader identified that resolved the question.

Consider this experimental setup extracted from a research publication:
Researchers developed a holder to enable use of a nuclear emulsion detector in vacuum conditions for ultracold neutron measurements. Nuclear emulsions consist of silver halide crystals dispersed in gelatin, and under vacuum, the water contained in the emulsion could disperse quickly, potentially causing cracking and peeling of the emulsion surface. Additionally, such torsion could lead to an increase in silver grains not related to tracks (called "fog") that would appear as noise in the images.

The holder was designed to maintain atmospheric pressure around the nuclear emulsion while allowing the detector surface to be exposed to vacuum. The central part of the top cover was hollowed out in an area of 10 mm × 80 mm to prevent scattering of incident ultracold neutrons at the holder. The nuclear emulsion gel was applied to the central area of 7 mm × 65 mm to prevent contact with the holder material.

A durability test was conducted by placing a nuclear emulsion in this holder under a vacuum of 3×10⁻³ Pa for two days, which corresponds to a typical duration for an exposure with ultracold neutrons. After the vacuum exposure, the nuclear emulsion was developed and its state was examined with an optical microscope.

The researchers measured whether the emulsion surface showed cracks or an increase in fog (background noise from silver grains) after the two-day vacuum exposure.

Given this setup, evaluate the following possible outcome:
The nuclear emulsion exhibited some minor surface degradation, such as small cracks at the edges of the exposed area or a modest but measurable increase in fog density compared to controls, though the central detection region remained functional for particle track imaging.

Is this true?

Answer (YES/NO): NO